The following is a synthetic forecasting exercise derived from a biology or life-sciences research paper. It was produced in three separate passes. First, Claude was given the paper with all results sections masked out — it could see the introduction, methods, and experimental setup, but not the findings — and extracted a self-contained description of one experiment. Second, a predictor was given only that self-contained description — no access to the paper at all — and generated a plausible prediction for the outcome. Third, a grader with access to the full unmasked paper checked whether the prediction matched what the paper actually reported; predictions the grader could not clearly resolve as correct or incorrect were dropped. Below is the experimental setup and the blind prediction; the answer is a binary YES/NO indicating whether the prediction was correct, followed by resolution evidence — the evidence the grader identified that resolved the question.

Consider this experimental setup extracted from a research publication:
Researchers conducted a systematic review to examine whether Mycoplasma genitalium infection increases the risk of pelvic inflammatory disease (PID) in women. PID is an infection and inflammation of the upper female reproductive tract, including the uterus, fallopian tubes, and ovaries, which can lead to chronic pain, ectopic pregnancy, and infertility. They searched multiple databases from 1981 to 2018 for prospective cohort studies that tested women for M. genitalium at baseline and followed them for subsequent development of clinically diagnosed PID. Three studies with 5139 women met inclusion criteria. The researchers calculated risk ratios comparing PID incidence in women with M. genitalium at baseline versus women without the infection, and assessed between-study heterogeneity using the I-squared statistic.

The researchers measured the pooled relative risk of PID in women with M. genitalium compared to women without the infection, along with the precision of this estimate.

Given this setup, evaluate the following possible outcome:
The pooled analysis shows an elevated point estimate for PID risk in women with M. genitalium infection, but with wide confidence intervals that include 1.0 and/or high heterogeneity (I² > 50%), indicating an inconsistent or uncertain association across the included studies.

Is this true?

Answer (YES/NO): YES